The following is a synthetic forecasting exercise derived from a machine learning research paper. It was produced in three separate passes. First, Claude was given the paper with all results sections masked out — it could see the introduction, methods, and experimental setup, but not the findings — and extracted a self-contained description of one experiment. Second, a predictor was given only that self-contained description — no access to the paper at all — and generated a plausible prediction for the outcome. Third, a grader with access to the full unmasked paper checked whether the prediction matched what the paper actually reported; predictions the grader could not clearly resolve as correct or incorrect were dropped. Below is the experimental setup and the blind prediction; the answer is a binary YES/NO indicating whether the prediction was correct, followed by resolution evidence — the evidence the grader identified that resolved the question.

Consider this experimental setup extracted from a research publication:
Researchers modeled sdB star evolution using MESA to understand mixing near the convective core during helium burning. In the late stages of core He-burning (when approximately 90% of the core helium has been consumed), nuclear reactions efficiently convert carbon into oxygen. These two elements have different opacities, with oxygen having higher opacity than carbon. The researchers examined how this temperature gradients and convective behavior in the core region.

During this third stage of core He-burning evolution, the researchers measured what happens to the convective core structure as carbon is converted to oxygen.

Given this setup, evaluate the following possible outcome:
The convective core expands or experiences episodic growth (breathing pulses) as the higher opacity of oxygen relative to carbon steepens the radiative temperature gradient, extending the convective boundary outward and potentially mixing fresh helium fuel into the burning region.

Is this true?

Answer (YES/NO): YES